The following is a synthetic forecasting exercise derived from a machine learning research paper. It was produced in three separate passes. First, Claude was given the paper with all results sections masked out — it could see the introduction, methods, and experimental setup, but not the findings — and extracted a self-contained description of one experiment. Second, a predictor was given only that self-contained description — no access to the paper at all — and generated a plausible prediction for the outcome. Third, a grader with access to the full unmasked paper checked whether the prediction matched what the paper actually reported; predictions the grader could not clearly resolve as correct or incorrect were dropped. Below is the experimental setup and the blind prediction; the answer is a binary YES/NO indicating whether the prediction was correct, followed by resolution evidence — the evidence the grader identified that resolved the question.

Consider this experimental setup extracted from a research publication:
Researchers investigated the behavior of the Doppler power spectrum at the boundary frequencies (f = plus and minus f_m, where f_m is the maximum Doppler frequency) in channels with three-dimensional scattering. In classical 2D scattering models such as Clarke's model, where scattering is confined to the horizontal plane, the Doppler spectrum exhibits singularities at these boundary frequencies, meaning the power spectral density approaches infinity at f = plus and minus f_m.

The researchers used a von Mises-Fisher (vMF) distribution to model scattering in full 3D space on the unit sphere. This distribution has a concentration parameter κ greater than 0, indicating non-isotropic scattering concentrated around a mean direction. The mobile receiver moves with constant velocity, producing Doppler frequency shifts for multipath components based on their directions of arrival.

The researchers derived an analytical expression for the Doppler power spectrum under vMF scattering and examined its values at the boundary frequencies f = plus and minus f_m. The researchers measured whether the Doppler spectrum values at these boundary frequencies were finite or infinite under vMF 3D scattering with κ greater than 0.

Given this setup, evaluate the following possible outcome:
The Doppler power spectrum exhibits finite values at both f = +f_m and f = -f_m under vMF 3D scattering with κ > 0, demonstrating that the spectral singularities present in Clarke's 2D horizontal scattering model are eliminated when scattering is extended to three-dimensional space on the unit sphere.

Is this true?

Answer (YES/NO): YES